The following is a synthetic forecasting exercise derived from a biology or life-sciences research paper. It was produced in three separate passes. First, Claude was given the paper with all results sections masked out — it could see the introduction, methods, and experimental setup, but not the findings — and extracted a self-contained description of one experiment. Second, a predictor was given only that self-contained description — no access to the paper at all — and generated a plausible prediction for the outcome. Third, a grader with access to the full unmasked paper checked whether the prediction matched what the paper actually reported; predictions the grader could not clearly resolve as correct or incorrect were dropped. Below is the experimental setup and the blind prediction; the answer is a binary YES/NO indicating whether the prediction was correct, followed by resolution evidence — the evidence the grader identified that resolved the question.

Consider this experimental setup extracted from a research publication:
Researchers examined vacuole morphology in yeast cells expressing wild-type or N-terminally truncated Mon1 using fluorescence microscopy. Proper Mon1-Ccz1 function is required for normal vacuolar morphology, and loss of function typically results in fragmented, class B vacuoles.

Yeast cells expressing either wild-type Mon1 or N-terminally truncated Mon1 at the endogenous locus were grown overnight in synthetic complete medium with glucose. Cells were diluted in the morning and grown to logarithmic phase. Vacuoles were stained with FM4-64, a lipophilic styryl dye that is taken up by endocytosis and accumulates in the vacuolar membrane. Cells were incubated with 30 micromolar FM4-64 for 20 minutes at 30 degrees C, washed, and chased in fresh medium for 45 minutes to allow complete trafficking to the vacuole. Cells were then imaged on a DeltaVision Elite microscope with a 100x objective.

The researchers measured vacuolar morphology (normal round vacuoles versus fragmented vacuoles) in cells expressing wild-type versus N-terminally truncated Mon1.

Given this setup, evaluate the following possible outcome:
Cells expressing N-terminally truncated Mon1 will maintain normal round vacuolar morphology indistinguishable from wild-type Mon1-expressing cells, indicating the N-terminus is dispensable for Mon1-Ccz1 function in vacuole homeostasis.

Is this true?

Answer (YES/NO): YES